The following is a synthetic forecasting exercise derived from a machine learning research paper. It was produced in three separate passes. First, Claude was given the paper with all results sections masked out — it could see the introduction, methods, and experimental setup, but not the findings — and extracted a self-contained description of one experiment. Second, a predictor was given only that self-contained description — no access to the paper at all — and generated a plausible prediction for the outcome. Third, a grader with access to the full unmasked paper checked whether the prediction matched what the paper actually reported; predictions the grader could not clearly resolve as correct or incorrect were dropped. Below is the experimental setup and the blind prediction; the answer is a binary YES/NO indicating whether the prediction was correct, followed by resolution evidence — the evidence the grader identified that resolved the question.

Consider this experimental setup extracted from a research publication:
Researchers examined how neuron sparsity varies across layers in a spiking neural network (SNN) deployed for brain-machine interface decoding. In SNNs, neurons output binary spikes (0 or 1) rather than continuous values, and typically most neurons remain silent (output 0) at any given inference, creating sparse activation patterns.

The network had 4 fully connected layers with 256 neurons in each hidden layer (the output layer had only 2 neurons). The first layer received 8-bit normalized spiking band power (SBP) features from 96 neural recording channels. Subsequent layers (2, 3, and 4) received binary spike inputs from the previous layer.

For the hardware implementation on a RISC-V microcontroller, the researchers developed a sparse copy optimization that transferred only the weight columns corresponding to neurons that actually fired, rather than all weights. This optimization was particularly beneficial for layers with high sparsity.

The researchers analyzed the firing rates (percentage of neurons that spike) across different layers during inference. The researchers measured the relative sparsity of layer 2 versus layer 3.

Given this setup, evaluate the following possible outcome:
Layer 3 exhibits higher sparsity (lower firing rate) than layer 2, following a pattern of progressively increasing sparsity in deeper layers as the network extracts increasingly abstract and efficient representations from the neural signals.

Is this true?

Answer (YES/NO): YES